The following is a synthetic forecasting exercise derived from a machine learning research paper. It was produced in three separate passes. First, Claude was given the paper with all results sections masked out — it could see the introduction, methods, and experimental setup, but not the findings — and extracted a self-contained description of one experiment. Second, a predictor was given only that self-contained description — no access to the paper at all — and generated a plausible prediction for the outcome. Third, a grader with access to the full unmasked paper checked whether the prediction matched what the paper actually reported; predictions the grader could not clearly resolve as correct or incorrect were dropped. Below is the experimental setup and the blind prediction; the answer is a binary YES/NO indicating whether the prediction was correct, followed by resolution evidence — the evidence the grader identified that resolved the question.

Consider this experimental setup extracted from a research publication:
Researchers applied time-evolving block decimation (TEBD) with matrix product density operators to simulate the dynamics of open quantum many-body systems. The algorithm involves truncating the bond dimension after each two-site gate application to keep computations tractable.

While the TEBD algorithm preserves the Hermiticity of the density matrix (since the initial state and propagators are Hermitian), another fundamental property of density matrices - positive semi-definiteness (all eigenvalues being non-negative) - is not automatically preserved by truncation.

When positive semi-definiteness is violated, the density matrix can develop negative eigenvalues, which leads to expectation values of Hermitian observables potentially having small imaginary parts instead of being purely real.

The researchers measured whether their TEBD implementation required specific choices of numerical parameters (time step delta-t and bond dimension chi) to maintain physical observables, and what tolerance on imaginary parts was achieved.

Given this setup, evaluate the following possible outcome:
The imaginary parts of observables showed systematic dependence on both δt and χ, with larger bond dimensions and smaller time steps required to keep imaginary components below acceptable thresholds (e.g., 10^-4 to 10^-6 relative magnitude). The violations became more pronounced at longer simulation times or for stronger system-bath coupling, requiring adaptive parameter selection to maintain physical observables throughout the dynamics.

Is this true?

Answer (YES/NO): NO